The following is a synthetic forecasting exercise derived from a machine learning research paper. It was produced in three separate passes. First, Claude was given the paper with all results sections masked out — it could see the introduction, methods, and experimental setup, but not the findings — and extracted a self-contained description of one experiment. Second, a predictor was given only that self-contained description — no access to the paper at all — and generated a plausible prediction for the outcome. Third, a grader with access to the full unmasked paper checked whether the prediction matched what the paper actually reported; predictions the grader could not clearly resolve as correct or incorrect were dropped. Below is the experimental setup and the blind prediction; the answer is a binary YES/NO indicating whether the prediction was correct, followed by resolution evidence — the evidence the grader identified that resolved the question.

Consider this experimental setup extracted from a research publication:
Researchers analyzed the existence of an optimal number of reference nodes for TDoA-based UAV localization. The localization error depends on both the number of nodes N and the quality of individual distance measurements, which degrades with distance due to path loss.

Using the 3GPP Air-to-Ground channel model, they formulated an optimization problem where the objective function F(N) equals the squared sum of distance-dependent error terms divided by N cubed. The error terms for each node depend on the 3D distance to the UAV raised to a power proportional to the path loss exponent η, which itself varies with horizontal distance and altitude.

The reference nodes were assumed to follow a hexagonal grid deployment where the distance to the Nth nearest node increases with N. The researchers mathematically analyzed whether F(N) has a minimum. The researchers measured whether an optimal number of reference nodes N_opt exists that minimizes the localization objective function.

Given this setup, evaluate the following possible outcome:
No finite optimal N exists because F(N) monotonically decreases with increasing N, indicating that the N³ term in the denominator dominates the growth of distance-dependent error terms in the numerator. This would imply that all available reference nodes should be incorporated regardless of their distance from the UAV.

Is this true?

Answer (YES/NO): NO